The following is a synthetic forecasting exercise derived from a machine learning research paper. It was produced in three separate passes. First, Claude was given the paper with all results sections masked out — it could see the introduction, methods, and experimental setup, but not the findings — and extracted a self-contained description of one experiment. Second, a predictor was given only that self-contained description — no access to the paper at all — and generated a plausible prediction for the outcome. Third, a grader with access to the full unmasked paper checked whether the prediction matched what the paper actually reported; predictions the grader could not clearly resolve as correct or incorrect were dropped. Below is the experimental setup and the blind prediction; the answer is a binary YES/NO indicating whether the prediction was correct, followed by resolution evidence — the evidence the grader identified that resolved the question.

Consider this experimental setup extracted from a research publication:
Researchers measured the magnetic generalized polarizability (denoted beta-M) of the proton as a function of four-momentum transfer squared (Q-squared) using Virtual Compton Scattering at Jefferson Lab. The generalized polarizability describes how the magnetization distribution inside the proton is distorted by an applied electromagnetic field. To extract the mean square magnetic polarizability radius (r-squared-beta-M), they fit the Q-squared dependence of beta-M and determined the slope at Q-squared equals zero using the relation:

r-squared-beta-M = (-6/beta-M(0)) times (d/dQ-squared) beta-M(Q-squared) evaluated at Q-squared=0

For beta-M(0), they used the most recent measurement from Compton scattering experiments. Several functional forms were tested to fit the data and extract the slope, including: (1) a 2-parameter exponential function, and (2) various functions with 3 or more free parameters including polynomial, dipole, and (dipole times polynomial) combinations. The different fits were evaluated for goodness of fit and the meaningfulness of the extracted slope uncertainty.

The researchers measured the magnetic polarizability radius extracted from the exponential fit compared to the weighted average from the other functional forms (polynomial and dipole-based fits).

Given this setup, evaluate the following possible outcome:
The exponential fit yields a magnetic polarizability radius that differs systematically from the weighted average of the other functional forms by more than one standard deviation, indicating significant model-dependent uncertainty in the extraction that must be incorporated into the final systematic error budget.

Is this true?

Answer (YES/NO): YES